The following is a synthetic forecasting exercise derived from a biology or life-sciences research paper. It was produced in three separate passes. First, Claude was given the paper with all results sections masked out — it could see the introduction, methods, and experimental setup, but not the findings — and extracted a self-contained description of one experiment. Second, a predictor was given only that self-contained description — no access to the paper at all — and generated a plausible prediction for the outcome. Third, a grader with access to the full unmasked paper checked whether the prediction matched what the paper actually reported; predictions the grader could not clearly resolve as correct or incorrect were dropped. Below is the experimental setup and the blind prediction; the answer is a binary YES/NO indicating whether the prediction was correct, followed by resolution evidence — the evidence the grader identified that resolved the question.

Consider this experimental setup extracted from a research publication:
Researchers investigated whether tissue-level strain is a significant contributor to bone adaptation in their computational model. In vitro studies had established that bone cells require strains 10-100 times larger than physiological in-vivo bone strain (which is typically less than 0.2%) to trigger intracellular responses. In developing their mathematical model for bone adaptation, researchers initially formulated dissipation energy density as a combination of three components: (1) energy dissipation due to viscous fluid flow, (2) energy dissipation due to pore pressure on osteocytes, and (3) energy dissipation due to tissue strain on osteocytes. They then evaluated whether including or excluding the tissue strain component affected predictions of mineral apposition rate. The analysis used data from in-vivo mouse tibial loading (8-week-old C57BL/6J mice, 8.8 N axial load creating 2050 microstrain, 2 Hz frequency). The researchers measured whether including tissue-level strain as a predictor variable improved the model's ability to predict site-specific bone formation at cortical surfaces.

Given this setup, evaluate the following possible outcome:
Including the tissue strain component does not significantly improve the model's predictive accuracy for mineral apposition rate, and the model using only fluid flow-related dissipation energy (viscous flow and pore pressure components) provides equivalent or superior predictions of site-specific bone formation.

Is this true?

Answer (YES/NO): YES